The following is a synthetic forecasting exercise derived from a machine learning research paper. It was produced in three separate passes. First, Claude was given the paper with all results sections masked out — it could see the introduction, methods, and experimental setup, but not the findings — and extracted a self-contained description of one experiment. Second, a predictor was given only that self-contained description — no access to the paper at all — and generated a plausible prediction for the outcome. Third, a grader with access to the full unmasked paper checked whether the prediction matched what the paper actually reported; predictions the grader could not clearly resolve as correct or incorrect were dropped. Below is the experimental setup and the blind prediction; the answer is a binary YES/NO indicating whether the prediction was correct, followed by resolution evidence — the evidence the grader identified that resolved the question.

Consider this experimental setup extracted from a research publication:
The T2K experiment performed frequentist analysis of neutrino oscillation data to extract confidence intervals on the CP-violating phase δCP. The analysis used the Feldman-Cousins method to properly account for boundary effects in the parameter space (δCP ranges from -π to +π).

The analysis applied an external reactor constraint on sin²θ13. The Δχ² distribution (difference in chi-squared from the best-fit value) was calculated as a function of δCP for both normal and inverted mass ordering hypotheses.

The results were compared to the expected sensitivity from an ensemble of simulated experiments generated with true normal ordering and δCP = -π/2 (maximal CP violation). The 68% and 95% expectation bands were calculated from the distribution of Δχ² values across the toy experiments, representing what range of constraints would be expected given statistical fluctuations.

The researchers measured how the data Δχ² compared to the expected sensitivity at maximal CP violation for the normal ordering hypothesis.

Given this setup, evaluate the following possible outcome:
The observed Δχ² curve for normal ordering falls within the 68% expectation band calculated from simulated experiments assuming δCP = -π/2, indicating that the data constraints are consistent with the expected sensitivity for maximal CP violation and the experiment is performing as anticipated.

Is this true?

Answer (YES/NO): YES